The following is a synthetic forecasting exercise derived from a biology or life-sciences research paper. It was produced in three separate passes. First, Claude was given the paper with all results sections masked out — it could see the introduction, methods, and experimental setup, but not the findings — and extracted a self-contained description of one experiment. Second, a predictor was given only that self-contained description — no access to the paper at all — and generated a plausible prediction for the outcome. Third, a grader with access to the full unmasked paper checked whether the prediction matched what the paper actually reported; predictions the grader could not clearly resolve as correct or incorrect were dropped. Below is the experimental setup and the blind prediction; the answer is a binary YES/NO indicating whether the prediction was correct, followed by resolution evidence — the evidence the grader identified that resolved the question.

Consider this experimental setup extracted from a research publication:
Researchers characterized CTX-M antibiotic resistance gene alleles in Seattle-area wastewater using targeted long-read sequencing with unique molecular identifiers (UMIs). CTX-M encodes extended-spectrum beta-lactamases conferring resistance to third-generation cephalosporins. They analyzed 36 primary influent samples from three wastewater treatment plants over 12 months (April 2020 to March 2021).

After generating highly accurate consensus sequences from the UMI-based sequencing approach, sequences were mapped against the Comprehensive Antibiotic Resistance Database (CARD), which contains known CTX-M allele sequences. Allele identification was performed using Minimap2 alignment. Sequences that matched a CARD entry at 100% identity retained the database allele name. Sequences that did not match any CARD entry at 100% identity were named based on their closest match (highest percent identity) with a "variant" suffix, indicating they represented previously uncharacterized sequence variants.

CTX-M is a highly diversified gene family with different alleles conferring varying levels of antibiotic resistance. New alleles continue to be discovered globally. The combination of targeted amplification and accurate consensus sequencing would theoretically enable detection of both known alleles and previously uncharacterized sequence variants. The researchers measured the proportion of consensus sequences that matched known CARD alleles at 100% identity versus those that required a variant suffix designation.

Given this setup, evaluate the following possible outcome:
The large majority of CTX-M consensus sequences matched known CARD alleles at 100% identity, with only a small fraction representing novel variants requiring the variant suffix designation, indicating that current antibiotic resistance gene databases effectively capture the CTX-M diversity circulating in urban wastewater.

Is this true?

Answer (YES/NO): NO